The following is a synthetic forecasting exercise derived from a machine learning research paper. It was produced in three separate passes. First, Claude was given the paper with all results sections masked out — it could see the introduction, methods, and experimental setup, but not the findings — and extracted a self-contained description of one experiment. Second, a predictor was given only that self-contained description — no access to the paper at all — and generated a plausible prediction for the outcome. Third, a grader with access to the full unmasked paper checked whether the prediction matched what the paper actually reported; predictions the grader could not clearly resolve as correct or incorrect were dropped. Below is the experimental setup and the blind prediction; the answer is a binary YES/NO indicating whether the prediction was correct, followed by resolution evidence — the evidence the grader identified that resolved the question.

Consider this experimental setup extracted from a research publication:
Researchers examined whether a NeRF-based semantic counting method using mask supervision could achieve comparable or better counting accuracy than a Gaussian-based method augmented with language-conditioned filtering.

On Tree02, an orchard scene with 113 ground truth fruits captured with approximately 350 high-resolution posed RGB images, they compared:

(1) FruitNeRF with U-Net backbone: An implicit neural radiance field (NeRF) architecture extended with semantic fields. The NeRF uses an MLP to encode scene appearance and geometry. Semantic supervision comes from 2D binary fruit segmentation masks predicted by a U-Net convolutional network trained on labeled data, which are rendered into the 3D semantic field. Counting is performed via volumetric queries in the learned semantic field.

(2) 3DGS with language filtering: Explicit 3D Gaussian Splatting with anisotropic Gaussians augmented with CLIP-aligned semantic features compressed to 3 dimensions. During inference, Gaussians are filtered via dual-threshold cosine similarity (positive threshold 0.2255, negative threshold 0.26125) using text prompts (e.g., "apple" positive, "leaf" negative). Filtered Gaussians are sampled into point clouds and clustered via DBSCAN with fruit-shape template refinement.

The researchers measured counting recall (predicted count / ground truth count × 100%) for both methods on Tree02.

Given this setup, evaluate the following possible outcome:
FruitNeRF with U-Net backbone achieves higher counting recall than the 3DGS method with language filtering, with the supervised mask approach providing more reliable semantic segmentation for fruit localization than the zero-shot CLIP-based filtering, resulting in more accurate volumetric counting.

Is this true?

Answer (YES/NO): YES